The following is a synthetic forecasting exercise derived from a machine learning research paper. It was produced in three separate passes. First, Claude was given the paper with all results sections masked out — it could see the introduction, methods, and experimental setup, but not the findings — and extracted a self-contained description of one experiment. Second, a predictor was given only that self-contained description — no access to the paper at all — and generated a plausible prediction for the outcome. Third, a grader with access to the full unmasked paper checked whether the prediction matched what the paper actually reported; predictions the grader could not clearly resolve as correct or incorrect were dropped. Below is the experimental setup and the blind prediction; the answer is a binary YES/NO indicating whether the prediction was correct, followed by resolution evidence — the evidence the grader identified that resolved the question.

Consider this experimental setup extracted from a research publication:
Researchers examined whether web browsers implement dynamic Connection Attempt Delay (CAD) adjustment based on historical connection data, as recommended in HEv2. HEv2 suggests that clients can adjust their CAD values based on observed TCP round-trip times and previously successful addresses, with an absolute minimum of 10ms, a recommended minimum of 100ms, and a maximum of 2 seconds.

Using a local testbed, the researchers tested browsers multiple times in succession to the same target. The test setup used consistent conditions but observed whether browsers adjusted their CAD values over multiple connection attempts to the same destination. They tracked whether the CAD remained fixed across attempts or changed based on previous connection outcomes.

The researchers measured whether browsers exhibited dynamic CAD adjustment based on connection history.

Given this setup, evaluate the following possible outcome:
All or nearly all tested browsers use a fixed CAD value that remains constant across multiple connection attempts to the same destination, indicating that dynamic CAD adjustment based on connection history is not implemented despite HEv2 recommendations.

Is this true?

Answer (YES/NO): YES